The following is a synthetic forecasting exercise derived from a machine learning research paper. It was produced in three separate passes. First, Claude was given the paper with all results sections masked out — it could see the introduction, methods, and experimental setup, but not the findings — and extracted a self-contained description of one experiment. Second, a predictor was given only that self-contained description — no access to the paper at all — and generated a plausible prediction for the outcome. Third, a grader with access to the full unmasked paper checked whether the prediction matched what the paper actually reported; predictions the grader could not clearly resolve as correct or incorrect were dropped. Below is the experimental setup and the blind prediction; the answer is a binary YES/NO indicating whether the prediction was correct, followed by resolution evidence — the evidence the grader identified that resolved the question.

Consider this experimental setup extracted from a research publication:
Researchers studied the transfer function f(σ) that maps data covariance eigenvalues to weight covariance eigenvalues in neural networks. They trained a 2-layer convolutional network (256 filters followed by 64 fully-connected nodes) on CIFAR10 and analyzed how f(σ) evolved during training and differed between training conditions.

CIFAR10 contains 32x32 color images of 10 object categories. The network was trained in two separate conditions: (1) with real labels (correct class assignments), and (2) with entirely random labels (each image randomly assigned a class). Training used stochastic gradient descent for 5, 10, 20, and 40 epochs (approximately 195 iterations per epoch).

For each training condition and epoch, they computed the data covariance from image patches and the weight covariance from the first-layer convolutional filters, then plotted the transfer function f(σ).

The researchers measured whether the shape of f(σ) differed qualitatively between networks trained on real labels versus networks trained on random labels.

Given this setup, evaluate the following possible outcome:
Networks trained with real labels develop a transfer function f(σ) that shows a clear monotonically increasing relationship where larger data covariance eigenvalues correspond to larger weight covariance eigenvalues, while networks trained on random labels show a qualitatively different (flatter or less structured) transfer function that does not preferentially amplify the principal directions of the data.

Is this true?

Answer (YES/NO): NO